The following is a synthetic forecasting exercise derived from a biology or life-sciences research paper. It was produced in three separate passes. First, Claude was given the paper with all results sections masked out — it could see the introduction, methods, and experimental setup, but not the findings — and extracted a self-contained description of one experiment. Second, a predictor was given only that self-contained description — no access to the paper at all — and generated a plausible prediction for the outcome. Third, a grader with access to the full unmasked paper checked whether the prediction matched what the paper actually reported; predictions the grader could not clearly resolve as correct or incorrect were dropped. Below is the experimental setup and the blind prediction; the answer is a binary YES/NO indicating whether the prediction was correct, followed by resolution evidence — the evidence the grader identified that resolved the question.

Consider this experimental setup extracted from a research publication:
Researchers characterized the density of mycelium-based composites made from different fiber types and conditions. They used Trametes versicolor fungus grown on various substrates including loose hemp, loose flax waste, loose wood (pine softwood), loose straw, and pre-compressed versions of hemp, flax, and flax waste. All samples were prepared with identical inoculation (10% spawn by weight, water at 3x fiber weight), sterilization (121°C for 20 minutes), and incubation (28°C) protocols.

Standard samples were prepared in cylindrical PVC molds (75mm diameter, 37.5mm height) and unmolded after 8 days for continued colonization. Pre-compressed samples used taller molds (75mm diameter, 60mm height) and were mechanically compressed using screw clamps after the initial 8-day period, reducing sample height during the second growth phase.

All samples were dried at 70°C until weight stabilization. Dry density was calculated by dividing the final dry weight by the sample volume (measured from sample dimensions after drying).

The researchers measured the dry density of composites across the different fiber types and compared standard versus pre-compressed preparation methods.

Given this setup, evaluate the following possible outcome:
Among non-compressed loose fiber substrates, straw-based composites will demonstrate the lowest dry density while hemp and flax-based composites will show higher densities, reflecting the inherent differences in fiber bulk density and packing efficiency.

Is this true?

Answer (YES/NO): NO